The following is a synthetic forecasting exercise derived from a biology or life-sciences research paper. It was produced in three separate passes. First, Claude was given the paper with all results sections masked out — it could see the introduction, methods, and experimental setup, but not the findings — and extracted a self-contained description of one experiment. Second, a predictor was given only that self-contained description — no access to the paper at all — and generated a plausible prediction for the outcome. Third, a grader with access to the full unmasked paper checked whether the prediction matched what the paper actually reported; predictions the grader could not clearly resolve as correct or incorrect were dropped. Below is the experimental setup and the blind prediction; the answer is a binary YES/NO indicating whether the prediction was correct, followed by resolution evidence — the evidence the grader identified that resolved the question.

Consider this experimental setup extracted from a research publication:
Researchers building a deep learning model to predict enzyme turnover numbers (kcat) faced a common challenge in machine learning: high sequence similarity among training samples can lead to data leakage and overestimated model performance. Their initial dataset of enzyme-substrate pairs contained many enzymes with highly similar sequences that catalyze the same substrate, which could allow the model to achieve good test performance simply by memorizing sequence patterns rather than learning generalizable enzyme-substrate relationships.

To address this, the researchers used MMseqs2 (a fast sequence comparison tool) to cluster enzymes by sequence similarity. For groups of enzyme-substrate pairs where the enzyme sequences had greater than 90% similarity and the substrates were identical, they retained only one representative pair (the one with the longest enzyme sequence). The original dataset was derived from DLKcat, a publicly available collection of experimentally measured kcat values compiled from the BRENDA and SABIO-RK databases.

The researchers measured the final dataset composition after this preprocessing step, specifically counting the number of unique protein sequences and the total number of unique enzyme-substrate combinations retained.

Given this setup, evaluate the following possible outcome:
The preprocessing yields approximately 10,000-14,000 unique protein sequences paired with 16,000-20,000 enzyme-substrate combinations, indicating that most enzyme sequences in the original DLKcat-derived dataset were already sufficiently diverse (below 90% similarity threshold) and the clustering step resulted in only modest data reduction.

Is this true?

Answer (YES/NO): NO